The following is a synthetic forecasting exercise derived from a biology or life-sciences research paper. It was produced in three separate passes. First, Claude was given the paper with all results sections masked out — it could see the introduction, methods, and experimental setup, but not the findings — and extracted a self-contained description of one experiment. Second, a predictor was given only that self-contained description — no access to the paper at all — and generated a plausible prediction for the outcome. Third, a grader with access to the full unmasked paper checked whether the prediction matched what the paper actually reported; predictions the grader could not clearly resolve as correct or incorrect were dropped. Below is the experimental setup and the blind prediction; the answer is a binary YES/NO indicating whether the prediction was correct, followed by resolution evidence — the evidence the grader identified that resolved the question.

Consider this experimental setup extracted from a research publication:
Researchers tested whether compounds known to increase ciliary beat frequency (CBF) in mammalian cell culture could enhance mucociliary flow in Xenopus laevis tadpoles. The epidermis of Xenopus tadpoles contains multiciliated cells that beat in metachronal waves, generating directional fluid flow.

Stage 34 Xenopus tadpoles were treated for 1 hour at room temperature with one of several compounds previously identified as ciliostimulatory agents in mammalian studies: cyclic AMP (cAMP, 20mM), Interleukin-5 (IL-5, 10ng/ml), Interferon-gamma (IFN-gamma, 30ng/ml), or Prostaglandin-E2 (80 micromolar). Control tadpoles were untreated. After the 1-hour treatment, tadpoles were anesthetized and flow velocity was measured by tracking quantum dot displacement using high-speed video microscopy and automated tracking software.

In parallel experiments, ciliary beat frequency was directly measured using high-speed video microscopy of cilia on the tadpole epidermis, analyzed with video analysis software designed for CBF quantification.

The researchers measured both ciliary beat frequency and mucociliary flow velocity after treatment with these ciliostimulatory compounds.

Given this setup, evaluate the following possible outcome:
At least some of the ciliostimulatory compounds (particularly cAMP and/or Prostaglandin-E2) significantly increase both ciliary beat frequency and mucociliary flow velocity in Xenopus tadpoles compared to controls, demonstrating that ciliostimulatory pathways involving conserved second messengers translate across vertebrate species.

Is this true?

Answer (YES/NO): YES